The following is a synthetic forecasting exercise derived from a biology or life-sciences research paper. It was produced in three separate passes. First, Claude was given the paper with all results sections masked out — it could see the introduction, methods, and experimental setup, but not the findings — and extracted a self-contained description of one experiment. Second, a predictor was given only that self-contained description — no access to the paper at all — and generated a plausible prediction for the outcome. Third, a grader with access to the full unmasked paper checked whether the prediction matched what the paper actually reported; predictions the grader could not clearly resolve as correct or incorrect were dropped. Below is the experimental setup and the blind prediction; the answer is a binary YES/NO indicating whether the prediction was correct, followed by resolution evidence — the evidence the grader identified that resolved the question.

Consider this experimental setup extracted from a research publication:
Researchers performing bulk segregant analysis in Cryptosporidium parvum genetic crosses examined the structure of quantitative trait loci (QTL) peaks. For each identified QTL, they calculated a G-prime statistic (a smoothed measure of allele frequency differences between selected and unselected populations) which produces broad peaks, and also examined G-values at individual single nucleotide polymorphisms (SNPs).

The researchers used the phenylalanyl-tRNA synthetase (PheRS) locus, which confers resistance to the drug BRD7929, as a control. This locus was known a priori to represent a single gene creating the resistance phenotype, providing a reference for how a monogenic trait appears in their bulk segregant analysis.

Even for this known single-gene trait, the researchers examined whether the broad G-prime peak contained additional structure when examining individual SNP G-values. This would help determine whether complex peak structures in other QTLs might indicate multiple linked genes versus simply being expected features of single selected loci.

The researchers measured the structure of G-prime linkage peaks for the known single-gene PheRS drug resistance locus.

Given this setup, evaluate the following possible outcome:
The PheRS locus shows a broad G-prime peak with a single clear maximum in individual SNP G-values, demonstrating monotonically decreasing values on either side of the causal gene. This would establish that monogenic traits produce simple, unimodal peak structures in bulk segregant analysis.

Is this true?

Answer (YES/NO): NO